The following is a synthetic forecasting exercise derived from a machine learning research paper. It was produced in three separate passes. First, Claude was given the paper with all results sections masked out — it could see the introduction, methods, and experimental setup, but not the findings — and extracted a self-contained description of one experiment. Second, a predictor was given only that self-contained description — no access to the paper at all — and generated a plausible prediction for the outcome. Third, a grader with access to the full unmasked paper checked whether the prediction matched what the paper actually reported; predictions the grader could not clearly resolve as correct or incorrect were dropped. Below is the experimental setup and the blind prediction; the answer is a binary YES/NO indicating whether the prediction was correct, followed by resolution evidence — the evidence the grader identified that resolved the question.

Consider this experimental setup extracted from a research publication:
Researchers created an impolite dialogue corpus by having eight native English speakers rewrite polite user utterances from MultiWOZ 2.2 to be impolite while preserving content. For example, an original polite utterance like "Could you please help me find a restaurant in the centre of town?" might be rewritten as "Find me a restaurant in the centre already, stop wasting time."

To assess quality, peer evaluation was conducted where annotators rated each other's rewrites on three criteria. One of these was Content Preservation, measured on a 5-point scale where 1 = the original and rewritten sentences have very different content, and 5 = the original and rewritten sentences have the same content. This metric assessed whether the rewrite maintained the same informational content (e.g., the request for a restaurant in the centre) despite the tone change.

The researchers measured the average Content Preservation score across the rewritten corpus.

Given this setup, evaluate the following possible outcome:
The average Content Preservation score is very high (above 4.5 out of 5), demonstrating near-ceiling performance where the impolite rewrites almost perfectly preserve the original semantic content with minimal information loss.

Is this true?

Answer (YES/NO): YES